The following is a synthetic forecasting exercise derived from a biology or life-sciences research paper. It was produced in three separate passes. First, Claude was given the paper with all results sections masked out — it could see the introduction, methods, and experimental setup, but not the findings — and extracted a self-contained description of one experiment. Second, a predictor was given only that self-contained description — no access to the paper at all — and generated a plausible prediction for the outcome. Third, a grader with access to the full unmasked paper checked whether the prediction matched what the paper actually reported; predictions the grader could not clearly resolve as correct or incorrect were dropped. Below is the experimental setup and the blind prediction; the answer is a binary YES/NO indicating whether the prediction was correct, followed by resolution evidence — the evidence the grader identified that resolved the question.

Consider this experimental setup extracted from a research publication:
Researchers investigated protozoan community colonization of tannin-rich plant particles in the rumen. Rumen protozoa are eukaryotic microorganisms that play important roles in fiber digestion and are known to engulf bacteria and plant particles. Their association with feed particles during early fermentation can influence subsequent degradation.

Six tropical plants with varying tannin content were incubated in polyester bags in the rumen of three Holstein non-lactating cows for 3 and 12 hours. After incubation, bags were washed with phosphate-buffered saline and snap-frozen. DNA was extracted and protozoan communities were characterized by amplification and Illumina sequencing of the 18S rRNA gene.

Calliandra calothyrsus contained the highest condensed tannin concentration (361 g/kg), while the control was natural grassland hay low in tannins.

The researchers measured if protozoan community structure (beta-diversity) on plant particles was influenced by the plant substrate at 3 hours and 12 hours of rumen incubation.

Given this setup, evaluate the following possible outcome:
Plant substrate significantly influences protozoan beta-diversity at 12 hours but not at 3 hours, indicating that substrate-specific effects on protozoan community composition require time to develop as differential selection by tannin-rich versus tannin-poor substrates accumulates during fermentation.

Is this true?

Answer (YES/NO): NO